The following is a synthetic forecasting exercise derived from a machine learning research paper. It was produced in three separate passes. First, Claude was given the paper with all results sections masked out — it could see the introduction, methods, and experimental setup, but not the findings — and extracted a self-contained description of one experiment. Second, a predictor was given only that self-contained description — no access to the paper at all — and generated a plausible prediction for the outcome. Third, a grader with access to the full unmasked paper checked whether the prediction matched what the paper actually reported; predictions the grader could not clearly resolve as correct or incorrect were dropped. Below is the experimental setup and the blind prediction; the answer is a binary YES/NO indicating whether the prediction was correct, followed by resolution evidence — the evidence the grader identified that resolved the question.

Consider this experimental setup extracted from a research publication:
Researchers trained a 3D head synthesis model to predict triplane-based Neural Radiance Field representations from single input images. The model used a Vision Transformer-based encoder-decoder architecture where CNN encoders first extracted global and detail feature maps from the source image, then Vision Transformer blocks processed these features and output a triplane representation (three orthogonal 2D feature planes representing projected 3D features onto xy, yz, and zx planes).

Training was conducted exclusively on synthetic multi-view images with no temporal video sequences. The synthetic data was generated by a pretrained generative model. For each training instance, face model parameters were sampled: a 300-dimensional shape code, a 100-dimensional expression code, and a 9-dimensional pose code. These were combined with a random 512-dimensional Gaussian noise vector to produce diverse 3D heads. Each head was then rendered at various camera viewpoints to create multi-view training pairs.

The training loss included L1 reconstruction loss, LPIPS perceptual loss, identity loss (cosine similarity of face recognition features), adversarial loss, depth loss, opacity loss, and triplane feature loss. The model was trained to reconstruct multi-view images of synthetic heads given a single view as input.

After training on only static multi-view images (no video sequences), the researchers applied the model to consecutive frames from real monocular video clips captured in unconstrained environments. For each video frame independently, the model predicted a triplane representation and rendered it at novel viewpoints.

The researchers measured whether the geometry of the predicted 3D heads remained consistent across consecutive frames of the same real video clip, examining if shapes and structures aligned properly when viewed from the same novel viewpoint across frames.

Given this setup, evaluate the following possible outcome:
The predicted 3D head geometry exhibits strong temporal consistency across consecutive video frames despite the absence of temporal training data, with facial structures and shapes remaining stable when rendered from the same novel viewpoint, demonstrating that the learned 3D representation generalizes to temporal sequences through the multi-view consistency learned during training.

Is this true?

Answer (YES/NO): NO